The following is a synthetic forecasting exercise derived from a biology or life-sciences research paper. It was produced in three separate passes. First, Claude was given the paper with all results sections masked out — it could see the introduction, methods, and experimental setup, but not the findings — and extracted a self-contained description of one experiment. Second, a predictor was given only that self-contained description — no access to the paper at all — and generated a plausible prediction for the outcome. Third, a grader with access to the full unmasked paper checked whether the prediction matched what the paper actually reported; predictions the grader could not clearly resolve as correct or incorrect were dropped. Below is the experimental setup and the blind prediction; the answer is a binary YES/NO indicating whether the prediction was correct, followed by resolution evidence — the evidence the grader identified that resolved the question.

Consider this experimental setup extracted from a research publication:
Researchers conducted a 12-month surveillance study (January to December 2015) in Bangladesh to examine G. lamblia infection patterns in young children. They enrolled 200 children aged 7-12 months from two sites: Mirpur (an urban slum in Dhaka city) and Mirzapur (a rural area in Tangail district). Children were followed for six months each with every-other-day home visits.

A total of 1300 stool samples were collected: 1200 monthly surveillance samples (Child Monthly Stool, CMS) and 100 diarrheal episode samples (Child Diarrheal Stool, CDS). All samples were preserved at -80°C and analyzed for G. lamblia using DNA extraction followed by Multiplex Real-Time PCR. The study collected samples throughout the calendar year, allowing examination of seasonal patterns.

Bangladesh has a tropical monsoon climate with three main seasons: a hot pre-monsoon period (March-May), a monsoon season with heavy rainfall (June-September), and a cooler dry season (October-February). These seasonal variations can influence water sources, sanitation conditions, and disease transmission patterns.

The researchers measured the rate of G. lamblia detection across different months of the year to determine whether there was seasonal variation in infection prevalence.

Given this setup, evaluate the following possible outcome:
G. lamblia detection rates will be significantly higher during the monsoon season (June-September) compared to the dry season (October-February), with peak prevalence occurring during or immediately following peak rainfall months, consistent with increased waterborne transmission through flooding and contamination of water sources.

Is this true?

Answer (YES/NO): NO